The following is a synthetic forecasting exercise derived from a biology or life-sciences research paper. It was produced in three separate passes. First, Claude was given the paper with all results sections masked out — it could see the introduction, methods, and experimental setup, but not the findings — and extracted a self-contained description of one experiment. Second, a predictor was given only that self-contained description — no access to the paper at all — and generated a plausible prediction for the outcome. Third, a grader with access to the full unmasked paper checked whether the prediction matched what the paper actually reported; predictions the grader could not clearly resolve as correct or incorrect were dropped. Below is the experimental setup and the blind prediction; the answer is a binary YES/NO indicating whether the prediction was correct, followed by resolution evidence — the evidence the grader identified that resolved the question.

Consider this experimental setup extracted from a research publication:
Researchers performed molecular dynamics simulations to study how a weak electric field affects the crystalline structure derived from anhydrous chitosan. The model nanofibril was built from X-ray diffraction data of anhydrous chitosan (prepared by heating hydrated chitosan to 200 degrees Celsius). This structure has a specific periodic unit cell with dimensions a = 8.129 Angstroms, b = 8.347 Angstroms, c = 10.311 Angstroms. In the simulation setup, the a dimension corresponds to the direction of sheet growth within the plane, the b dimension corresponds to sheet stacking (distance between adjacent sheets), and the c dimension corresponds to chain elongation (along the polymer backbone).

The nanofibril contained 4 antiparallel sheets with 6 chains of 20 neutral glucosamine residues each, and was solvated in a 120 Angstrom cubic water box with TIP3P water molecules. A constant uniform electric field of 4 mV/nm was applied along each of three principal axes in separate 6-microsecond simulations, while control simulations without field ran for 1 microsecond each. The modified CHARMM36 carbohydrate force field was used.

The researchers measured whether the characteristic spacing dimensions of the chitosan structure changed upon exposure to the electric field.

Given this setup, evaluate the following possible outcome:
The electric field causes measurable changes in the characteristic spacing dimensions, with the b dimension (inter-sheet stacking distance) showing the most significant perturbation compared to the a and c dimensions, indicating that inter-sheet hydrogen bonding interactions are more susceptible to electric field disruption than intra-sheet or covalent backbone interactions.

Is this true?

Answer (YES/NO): NO